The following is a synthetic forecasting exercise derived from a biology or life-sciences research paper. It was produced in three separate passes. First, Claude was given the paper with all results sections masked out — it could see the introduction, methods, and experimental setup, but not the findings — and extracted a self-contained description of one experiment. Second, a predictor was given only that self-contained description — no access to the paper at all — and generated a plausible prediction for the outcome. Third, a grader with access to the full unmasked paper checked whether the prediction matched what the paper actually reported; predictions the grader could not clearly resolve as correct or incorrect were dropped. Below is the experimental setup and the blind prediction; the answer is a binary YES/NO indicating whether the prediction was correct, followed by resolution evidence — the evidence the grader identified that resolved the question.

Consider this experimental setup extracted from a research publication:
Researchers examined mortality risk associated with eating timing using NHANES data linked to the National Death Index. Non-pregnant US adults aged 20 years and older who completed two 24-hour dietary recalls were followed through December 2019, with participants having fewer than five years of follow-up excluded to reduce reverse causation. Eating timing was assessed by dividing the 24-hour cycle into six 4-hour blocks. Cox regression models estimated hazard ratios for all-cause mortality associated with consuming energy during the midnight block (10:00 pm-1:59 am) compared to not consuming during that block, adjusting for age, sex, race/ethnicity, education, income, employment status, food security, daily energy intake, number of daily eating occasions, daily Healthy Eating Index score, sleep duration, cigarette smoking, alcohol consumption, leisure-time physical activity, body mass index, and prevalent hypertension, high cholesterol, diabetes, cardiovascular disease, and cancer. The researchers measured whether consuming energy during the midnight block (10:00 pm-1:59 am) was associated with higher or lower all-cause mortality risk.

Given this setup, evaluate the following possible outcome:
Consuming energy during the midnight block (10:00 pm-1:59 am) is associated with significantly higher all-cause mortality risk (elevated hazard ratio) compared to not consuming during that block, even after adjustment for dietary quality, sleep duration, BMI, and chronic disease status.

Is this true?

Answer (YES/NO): YES